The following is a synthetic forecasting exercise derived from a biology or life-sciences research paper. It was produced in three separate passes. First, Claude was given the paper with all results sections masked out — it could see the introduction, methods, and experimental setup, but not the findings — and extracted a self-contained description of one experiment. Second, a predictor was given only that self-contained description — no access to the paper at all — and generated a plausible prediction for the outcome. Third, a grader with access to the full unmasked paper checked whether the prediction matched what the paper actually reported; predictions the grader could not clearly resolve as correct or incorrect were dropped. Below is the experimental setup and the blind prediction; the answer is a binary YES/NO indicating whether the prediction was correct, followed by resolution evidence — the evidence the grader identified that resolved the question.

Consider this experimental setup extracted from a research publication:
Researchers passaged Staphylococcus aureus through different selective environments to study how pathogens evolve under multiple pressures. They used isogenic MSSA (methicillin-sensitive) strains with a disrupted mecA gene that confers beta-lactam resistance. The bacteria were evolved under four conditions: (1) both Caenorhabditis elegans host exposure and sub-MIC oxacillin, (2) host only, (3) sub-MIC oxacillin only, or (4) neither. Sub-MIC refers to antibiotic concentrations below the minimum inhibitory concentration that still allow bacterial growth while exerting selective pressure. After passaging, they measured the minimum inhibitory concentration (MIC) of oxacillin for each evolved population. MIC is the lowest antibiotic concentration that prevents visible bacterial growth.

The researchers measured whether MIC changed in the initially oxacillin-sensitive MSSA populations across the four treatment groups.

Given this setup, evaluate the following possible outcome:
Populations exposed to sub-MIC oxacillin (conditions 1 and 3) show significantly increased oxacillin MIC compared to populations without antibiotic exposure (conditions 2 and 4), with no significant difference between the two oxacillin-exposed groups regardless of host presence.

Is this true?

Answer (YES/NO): NO